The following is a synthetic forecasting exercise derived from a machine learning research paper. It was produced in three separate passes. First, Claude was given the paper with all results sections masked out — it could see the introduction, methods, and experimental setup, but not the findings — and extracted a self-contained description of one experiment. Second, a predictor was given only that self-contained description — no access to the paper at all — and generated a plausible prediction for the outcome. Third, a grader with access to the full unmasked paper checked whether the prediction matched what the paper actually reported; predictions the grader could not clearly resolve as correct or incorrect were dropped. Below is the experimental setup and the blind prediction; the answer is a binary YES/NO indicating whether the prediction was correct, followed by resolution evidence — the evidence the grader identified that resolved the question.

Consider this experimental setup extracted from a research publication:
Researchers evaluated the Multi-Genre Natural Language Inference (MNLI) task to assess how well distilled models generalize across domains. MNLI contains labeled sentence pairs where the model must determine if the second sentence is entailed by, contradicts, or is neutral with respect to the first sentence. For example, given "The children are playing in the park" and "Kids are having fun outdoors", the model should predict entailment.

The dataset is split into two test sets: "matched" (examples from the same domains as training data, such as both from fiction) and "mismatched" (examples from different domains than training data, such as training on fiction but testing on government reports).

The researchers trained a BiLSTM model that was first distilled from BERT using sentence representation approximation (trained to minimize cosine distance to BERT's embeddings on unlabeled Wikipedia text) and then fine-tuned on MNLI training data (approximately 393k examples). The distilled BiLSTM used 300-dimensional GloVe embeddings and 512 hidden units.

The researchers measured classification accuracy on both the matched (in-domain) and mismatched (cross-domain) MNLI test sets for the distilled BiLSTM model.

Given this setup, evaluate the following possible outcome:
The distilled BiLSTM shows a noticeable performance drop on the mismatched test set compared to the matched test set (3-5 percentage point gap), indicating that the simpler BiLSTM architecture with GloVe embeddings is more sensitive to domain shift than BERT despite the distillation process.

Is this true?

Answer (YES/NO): NO